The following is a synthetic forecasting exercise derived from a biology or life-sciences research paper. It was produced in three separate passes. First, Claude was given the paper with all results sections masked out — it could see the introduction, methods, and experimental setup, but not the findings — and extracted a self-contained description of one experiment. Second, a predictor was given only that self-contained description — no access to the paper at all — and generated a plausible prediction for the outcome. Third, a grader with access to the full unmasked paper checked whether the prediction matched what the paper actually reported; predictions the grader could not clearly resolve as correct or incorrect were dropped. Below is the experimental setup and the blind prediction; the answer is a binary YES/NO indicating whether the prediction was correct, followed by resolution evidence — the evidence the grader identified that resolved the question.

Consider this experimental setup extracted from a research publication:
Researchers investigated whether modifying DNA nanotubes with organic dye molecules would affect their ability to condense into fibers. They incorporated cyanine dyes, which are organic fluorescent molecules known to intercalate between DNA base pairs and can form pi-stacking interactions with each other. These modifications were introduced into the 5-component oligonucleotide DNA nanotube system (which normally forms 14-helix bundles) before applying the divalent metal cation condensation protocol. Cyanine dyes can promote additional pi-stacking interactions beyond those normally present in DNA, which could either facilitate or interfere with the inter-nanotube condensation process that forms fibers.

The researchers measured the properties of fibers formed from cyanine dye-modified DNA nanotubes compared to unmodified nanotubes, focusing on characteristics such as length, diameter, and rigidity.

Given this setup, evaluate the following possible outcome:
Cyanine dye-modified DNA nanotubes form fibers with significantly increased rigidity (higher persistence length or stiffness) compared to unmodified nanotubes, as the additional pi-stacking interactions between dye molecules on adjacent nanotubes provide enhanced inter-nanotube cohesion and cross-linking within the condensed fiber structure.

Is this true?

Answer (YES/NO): YES